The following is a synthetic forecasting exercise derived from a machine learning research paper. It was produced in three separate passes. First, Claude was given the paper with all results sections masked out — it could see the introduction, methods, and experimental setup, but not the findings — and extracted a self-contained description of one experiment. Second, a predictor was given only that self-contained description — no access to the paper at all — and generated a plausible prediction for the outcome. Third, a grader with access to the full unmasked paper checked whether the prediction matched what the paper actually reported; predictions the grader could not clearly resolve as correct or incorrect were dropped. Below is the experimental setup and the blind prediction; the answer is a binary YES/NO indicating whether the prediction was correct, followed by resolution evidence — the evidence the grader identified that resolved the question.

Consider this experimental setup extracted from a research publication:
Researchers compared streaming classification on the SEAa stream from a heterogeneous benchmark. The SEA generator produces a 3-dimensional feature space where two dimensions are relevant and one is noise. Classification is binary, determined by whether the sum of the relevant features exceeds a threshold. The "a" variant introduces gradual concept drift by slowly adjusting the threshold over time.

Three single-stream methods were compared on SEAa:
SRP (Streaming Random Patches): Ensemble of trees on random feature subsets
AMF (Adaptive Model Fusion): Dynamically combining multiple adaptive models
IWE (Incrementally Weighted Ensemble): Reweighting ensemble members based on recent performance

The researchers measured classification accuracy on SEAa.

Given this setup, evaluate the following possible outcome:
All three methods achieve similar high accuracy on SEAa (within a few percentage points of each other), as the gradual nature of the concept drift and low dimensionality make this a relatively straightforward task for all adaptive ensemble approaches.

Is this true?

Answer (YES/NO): YES